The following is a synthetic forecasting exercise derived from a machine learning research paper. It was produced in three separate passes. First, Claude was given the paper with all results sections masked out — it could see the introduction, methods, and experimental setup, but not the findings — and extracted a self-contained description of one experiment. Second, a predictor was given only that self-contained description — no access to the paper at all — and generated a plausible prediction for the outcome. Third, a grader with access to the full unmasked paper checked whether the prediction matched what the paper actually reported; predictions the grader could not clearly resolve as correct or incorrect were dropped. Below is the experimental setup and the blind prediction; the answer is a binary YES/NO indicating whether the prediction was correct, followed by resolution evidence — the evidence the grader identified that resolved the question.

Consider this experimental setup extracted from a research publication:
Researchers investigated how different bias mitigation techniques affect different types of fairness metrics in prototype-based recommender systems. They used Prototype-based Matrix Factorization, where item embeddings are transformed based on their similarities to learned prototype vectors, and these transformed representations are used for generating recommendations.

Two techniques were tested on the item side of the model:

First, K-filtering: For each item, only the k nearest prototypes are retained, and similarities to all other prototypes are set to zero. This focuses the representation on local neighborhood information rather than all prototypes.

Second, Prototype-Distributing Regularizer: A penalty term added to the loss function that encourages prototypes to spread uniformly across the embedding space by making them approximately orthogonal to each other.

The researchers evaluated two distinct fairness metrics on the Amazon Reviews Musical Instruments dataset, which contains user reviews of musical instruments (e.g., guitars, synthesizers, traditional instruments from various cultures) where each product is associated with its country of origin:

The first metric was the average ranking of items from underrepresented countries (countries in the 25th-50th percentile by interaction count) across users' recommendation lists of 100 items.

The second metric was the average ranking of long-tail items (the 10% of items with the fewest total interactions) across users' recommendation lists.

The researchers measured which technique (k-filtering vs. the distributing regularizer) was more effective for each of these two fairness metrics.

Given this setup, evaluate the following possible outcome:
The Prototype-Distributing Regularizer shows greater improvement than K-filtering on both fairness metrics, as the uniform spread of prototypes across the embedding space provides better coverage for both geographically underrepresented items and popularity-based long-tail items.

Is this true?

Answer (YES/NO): NO